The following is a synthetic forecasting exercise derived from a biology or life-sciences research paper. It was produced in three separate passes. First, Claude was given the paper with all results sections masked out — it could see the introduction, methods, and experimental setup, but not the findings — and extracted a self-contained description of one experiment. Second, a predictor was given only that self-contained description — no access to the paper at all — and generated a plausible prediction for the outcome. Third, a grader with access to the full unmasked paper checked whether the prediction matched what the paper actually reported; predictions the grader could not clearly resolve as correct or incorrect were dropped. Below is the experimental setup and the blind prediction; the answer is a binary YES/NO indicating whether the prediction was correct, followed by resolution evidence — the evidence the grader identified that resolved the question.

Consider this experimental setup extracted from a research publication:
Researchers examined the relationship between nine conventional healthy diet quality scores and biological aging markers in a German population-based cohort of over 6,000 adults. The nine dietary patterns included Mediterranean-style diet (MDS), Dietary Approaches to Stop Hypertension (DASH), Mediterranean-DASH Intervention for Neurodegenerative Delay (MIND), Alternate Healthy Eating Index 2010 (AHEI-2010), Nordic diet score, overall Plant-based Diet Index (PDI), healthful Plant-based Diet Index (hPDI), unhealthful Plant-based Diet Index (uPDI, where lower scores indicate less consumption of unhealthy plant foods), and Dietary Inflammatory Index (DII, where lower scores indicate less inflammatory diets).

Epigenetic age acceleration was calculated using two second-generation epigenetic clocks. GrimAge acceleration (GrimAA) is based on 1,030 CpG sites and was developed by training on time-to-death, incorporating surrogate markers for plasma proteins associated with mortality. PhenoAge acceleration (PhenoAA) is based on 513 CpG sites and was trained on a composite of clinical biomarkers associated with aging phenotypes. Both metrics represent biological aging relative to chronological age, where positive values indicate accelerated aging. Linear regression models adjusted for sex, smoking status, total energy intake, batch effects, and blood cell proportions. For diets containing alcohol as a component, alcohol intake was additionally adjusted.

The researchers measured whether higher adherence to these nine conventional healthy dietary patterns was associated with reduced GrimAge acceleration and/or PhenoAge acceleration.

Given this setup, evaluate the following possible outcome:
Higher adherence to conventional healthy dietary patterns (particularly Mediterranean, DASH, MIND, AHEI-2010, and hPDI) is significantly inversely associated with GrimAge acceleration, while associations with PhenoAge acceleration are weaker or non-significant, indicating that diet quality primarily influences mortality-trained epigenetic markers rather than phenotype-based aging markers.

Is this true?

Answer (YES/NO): NO